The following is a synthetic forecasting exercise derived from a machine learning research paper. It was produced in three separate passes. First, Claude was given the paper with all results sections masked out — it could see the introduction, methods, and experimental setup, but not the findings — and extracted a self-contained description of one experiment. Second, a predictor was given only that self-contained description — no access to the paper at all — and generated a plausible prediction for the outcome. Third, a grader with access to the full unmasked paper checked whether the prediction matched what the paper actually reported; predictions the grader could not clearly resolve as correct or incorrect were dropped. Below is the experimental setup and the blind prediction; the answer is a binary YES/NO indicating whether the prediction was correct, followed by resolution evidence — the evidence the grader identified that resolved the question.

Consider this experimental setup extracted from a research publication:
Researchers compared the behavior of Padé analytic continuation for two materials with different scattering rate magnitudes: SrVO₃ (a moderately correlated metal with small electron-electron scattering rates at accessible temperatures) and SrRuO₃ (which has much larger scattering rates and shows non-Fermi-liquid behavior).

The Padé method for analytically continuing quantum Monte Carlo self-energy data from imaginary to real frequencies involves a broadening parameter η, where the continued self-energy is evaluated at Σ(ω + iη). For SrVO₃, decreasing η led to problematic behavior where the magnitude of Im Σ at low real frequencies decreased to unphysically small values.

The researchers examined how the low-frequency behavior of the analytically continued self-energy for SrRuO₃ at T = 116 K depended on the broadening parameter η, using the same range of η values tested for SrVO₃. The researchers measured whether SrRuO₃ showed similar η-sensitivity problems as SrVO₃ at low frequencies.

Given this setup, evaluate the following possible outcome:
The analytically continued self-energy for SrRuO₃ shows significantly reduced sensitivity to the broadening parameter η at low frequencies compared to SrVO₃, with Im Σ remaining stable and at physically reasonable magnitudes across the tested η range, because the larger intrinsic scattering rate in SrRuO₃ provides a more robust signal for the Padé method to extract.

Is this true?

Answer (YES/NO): YES